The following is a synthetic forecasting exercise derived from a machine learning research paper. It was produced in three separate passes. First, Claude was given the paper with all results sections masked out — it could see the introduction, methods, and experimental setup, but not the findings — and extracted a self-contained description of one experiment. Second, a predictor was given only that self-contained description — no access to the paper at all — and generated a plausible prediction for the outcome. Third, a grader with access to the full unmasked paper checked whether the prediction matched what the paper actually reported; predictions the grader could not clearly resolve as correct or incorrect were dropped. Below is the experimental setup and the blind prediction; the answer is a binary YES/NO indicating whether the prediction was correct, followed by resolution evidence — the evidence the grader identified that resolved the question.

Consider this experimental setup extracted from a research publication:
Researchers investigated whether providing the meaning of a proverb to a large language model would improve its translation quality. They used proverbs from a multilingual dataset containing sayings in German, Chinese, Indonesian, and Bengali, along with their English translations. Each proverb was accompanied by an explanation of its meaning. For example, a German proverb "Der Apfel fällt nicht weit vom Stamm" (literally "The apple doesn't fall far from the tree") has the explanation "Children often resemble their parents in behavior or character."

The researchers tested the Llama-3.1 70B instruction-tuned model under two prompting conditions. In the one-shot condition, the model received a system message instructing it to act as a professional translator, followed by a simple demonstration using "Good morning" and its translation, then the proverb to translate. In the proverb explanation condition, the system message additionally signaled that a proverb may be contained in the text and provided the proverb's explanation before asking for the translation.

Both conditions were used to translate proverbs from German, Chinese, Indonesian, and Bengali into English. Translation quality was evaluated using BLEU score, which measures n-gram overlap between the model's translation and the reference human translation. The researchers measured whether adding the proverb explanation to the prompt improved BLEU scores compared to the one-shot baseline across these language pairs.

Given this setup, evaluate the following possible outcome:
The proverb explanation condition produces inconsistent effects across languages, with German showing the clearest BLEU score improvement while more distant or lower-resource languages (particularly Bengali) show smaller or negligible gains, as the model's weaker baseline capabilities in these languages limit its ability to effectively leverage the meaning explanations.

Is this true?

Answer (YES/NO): NO